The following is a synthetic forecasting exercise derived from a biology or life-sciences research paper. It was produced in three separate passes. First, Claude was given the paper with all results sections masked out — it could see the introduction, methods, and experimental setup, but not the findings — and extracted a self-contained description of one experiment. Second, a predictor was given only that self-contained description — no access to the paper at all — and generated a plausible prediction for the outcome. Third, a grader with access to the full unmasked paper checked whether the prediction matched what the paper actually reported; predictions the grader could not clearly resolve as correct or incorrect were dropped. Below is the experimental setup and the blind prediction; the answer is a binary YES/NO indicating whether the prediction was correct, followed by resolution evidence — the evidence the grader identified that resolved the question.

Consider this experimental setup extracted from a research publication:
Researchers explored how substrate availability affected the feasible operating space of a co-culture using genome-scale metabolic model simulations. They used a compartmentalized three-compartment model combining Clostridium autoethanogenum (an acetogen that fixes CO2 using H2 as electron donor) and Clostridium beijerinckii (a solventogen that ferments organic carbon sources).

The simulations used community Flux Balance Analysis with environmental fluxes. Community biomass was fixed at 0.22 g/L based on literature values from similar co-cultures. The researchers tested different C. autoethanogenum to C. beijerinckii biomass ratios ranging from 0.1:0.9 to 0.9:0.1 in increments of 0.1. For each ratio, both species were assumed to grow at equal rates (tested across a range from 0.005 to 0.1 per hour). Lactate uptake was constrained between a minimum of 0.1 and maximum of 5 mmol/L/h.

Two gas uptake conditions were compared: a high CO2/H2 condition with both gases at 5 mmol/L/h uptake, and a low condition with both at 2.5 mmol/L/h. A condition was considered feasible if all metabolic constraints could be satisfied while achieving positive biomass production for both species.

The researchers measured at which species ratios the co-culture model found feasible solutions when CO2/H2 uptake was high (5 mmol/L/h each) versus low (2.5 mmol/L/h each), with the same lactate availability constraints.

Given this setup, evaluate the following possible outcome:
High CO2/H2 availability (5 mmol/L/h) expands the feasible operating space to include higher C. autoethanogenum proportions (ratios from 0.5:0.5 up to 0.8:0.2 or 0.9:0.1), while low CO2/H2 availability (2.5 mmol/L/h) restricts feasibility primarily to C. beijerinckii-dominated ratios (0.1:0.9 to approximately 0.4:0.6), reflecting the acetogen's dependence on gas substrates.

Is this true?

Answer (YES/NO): NO